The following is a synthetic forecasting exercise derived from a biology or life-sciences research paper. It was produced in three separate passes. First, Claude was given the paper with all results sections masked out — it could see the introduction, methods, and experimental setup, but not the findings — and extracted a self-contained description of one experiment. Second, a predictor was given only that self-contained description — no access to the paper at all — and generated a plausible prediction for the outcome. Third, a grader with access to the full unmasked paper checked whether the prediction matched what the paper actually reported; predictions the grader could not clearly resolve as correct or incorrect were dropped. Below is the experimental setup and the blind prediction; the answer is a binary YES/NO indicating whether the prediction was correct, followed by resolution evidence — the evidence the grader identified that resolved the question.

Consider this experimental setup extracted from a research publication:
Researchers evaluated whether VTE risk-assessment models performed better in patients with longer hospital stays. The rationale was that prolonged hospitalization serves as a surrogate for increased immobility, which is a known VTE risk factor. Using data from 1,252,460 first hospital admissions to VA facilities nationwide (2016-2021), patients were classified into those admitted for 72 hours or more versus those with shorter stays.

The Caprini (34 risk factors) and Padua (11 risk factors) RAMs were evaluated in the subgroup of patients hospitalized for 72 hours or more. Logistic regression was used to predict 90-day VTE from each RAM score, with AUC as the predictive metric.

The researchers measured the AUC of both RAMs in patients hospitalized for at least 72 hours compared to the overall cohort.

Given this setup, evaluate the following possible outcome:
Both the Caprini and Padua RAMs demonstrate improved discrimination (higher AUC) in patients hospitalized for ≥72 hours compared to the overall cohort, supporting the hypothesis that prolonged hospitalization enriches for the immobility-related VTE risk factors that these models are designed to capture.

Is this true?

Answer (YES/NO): NO